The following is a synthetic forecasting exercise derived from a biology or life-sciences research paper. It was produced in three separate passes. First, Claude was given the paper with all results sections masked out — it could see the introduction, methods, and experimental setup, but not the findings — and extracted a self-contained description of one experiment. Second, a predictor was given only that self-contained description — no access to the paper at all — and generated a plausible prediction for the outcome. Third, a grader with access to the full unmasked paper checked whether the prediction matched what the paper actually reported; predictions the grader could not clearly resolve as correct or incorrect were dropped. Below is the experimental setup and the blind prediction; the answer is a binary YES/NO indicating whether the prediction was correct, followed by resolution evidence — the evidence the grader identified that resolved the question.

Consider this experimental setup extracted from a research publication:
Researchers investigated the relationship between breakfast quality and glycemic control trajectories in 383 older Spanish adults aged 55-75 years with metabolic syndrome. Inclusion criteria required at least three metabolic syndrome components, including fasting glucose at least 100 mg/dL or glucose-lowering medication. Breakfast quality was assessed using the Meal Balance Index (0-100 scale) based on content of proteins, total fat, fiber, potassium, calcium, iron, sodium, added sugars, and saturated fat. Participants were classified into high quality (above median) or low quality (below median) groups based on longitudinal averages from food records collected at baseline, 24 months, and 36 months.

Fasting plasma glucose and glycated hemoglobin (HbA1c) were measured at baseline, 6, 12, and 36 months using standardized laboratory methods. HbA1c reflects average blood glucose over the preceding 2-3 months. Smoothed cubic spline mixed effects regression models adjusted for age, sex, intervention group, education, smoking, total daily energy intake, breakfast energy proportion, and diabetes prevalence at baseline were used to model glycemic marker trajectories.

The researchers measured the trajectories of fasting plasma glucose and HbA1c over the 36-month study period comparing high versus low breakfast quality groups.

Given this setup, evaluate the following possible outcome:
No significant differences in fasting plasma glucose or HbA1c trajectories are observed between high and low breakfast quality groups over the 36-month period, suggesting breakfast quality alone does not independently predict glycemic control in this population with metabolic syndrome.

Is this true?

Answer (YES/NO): YES